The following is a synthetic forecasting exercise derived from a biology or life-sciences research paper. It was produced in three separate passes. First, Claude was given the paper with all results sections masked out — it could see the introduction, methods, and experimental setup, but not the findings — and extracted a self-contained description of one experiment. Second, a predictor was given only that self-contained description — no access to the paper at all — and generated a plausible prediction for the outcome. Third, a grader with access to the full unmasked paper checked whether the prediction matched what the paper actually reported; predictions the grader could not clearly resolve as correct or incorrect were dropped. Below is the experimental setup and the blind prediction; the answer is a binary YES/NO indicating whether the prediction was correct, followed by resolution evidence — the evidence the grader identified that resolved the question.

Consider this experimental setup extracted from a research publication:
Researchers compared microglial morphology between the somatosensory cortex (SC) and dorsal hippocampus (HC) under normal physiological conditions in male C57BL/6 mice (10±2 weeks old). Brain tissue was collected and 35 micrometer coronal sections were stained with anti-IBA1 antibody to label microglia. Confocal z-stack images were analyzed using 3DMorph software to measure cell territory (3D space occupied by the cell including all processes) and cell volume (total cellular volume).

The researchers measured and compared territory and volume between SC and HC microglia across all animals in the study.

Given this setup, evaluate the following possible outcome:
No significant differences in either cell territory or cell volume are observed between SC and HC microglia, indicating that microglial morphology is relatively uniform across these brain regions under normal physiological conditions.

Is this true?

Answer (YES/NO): NO